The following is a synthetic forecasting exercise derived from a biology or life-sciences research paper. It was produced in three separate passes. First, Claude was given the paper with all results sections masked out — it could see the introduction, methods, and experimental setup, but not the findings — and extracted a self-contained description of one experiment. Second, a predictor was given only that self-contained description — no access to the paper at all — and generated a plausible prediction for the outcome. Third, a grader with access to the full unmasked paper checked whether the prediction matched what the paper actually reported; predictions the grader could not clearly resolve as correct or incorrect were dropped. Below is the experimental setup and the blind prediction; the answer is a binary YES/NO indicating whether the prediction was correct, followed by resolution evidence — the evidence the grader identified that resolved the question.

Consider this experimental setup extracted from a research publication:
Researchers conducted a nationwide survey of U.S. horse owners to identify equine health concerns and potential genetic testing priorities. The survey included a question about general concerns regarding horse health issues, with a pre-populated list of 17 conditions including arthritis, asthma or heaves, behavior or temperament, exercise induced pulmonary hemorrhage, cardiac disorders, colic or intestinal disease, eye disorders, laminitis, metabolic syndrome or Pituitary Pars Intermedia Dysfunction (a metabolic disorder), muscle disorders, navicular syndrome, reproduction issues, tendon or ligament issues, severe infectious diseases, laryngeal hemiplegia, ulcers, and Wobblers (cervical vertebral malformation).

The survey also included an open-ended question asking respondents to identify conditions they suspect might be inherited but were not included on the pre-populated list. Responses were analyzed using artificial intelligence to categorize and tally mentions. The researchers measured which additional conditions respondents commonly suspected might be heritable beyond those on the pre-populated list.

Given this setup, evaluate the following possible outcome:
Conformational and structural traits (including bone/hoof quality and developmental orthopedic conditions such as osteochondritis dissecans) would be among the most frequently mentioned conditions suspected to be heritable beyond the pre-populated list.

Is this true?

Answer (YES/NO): YES